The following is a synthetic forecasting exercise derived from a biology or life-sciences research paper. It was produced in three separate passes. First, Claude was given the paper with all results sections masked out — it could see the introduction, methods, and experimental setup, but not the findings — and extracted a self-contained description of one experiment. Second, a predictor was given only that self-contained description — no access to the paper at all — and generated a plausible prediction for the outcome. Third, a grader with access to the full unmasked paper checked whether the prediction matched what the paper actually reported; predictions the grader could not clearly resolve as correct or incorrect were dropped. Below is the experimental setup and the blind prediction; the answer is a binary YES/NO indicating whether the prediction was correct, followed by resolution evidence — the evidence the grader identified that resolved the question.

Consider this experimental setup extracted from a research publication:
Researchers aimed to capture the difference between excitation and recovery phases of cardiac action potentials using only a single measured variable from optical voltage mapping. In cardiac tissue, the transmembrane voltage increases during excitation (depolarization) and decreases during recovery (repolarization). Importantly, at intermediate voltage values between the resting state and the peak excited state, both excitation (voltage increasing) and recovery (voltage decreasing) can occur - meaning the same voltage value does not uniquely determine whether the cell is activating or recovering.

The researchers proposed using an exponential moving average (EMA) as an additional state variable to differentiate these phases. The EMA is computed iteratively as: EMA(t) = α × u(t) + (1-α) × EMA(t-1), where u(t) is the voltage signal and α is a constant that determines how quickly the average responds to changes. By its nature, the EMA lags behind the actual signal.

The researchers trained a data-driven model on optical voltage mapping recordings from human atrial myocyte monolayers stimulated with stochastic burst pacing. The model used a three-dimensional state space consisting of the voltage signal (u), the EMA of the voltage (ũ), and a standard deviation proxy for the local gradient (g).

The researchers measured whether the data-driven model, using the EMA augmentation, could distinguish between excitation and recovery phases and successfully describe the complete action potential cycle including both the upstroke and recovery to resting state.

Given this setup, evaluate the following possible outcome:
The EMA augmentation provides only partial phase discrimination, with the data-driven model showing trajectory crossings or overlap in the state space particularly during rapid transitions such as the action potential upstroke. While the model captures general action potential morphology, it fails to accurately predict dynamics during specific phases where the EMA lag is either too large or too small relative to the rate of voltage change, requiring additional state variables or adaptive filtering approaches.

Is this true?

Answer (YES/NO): NO